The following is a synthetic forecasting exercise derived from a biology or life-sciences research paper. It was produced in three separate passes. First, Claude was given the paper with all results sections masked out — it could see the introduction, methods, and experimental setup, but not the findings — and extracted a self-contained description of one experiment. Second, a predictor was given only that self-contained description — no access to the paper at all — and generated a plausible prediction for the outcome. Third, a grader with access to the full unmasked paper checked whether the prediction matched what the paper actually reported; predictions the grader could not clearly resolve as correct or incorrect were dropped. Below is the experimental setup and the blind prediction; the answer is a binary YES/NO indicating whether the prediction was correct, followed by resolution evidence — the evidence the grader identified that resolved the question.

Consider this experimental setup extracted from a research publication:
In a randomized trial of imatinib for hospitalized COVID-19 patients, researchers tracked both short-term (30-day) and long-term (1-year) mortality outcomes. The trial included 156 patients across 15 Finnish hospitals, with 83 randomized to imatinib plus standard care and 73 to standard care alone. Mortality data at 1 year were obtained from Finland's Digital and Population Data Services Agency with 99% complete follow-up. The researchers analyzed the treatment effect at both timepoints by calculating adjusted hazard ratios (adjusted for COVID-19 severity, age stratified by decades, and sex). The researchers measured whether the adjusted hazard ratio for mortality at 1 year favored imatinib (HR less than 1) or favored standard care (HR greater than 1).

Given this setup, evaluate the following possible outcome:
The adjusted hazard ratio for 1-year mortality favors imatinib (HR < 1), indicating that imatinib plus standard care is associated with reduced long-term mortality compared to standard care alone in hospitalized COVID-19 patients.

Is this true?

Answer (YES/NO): NO